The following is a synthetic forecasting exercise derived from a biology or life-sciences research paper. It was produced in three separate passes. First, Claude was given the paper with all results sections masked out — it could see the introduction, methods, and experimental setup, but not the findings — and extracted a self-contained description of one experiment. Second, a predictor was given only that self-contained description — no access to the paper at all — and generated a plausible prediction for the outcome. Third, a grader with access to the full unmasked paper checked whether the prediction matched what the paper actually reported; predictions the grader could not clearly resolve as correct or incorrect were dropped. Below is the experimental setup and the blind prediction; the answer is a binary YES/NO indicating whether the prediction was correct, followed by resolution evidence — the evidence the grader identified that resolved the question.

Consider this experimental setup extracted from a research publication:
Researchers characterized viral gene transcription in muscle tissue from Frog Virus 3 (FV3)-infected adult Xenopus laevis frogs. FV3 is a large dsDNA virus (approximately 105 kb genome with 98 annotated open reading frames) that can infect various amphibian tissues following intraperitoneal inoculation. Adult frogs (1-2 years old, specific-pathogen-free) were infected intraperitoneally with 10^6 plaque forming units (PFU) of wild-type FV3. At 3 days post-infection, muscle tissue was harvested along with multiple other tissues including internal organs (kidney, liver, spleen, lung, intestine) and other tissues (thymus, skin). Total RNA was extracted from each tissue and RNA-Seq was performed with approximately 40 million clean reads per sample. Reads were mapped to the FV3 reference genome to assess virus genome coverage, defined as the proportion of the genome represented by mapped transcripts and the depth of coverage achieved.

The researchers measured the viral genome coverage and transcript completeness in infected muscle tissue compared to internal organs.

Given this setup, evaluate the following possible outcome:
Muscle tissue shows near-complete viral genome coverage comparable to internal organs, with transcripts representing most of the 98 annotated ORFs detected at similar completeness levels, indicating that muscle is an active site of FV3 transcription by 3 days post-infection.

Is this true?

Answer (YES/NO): NO